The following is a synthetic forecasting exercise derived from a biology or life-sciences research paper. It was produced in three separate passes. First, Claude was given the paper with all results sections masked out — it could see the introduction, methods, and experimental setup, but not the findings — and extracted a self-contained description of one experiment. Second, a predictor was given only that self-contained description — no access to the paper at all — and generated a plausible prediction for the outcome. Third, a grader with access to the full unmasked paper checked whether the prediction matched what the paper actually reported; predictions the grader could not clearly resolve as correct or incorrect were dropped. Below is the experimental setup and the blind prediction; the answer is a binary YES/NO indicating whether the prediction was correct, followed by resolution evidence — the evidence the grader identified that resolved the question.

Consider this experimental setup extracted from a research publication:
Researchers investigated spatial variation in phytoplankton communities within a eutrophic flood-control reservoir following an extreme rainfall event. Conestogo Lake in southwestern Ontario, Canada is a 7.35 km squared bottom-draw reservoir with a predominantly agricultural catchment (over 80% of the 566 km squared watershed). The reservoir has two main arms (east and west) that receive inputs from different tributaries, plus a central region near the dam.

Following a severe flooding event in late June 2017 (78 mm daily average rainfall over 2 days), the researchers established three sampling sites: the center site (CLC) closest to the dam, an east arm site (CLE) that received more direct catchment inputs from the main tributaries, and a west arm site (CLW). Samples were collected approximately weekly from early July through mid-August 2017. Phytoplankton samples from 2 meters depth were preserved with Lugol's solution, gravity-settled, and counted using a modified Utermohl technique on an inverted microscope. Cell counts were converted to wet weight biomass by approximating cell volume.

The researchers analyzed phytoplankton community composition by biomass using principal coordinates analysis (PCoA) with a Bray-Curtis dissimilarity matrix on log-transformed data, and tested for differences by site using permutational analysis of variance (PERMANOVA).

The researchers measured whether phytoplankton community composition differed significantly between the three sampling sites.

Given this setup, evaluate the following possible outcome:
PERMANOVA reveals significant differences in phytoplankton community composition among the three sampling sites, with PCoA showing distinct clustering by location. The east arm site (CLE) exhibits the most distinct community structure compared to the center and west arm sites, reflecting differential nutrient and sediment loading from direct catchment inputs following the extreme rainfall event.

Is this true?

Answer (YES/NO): YES